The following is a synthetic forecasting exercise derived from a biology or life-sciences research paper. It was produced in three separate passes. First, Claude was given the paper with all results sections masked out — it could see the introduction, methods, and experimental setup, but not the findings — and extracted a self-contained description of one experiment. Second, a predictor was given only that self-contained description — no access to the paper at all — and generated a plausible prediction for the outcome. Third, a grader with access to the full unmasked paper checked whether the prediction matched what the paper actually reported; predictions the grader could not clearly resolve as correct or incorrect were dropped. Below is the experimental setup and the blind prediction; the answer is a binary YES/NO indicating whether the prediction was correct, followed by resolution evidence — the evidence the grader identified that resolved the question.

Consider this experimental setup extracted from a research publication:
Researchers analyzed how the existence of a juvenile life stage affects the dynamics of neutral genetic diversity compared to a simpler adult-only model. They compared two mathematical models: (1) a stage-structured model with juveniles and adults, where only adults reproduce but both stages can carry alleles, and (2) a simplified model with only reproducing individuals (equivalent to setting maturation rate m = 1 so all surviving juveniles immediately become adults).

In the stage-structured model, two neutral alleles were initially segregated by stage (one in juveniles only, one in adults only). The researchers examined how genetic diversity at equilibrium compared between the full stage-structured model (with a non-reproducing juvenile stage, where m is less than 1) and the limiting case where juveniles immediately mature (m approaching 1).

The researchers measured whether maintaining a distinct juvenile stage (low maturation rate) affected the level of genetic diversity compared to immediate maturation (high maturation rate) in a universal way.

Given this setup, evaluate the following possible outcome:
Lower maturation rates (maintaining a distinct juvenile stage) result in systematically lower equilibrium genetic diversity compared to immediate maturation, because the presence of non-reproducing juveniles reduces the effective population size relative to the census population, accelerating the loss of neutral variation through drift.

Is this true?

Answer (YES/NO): NO